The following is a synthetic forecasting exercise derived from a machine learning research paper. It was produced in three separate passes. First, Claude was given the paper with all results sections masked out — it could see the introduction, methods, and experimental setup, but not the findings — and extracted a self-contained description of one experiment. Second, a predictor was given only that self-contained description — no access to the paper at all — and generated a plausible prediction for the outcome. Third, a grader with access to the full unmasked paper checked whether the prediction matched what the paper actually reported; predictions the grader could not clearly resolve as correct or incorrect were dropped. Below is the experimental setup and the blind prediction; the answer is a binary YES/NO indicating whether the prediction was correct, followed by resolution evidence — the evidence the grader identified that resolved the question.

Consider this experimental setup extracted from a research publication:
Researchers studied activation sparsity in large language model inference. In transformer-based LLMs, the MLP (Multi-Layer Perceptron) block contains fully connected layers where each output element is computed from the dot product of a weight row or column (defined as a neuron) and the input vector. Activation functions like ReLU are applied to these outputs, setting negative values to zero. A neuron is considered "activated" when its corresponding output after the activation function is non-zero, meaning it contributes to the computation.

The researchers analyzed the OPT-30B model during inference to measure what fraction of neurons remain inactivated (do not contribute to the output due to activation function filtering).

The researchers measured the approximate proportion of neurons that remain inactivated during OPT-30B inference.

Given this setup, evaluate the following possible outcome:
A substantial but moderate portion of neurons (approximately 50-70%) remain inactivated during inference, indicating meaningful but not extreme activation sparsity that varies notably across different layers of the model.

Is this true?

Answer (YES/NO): NO